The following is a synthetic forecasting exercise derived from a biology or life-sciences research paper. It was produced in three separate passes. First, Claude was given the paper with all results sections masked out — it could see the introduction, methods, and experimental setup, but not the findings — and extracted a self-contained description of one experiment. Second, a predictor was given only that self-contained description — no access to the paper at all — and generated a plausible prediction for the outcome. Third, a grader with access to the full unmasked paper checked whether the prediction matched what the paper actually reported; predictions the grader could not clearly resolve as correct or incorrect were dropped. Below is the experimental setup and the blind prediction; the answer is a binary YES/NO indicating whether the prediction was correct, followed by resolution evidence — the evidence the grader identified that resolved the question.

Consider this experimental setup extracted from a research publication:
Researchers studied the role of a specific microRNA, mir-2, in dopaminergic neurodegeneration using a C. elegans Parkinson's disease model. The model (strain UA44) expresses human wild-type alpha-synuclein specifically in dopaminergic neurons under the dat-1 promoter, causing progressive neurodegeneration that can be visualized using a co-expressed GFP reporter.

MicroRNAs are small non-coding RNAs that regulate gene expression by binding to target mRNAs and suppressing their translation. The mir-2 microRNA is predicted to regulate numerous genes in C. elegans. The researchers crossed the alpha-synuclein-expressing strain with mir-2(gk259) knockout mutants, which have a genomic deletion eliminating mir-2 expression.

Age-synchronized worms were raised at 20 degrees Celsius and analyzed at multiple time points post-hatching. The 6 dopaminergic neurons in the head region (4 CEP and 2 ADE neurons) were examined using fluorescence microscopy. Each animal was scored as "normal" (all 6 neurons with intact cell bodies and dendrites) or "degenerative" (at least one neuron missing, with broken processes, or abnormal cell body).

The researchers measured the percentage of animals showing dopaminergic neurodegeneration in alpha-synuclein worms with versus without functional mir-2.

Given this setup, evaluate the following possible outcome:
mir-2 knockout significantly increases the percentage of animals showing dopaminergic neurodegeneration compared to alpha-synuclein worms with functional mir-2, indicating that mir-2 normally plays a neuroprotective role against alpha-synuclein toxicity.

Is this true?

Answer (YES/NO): NO